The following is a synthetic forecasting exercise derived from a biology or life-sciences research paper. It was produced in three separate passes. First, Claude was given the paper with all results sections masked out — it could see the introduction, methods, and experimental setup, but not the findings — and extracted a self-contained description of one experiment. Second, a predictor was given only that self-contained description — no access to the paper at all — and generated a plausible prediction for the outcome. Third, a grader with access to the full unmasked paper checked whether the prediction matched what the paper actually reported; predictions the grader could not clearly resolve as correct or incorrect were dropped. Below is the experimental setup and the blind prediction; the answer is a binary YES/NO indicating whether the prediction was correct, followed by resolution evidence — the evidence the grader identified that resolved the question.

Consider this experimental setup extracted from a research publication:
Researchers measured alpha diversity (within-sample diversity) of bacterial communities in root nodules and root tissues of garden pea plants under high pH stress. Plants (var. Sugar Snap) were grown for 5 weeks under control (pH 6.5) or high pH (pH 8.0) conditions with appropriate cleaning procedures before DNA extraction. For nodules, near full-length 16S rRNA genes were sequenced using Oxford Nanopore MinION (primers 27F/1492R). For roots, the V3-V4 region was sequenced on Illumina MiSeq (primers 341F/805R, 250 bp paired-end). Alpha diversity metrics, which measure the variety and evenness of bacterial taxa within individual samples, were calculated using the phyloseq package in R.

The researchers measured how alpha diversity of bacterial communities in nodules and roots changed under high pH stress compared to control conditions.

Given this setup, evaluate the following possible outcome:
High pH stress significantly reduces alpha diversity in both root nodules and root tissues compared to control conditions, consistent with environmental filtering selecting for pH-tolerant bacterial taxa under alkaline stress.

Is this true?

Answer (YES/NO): NO